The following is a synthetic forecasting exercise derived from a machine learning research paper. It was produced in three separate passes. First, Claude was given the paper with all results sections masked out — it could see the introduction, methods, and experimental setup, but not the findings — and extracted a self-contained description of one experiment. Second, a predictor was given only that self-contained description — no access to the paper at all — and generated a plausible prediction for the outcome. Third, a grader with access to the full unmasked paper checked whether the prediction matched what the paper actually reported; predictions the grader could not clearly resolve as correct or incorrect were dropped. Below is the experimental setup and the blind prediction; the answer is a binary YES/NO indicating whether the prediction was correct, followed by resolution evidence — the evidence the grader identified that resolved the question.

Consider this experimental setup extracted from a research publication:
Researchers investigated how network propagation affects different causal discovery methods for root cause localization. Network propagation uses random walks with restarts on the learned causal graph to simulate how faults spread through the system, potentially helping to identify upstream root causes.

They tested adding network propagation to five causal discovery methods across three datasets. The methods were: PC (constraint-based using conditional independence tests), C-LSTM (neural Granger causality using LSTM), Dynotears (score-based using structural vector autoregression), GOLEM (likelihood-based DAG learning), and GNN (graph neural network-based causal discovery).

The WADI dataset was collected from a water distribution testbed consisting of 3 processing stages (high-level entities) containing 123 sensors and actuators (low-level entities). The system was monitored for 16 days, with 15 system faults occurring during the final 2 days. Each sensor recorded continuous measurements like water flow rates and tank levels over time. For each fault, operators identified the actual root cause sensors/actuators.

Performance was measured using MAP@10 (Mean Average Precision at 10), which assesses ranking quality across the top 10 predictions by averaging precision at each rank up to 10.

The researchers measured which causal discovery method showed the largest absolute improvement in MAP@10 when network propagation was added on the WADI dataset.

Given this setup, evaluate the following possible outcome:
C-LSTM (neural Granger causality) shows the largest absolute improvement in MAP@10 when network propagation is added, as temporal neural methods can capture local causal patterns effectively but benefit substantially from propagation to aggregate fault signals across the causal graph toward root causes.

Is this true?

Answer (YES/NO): YES